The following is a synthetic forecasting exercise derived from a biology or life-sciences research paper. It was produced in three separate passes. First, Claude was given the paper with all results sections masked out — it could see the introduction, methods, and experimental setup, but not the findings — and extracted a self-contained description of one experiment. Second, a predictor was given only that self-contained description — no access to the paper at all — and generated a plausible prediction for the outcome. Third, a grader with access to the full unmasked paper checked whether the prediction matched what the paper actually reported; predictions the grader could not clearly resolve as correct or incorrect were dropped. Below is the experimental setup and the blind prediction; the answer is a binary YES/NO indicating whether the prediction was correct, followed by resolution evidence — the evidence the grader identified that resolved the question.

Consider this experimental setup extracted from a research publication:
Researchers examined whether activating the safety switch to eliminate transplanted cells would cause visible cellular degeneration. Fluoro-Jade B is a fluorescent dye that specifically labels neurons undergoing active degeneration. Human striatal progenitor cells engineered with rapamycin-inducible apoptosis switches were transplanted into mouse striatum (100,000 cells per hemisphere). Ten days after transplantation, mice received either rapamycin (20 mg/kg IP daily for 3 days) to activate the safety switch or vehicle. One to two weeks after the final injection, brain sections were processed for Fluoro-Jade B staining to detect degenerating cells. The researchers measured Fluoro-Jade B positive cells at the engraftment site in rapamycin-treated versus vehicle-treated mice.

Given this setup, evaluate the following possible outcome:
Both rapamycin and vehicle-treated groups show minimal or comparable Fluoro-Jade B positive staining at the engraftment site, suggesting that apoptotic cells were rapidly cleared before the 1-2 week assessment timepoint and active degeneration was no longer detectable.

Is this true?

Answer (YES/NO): NO